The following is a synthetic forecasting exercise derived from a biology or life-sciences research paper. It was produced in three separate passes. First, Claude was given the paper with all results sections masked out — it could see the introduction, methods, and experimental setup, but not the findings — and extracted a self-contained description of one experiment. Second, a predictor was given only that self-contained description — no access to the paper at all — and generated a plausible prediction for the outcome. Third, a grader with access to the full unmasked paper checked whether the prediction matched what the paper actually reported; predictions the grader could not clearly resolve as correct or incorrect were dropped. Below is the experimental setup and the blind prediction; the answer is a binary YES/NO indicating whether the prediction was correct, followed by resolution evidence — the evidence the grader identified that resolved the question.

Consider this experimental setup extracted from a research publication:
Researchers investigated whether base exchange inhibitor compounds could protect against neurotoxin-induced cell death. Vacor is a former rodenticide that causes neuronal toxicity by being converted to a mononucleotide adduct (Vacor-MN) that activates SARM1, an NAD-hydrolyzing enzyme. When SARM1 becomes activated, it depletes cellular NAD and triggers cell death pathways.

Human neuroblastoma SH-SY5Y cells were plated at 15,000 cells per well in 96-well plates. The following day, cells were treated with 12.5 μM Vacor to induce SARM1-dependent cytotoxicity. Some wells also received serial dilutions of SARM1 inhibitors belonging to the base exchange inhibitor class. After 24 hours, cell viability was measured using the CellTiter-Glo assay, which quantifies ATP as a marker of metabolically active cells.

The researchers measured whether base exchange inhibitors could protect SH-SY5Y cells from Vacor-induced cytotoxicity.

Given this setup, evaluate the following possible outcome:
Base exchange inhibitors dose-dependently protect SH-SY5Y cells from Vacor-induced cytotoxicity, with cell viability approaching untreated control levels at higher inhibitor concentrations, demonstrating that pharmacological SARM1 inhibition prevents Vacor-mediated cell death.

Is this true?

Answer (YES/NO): NO